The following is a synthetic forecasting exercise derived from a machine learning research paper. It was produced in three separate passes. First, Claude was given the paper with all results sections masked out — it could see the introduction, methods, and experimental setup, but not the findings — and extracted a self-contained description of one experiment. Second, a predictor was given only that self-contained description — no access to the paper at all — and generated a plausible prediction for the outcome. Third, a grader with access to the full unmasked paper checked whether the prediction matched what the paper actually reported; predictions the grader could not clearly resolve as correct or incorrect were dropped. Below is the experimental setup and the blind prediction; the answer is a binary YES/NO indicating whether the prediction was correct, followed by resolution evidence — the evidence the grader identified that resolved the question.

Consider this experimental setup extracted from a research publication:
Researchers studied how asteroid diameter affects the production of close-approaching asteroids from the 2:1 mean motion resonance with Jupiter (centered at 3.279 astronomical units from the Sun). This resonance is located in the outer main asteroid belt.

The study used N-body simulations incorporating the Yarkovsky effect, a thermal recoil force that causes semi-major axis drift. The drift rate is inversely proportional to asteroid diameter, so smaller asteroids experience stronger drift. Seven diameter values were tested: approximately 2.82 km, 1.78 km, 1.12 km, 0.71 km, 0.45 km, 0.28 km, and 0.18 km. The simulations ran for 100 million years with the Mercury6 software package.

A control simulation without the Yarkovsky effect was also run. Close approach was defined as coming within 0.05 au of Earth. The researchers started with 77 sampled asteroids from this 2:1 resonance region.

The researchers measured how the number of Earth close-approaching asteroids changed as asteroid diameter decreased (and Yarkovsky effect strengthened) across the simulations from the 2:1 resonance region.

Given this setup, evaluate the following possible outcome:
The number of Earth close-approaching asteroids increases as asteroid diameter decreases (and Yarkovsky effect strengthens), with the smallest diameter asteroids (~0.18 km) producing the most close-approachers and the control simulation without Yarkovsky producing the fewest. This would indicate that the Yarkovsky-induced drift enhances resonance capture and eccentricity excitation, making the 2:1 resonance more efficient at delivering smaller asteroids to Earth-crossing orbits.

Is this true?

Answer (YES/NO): NO